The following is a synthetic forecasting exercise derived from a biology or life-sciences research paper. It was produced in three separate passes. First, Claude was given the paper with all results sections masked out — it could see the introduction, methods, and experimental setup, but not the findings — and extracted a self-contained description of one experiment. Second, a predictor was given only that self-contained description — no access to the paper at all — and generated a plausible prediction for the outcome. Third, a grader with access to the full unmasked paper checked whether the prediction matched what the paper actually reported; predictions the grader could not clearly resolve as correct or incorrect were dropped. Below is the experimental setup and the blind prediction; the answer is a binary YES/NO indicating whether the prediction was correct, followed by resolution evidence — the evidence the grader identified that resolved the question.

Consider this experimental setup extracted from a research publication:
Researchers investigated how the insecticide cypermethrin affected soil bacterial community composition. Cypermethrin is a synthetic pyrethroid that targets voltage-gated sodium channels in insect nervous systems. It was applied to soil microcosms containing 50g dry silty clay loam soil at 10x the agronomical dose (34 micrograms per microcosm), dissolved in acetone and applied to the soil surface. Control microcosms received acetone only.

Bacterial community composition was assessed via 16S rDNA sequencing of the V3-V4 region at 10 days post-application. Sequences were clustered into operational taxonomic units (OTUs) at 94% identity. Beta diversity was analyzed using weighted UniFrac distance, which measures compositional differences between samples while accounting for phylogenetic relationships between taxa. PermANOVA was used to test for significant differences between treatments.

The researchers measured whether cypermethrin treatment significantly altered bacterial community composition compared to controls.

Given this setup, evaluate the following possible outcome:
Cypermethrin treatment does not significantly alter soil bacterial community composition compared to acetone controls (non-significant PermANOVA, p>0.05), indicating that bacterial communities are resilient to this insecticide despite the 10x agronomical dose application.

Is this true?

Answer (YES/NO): YES